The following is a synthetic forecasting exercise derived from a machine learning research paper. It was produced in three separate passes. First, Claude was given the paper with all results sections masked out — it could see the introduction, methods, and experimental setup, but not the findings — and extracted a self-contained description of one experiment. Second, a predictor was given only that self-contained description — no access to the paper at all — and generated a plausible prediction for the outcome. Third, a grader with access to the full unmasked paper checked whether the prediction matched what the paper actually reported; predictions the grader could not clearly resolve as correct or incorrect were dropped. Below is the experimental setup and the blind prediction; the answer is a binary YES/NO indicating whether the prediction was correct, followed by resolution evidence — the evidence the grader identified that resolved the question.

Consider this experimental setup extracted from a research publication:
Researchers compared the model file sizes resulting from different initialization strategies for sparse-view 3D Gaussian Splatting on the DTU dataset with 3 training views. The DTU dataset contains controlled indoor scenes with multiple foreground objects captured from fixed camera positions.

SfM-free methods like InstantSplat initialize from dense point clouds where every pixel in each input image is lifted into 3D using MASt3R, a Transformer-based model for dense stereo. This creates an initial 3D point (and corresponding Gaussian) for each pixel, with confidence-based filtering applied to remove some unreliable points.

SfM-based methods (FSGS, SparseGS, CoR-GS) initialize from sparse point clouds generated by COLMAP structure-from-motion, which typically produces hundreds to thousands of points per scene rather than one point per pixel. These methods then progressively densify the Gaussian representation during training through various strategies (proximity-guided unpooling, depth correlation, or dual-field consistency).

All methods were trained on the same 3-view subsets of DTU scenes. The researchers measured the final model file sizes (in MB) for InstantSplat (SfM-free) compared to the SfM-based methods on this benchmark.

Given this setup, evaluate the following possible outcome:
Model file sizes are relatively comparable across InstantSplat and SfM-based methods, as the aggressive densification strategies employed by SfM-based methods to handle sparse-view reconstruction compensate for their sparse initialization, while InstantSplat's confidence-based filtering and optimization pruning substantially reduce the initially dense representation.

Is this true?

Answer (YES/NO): NO